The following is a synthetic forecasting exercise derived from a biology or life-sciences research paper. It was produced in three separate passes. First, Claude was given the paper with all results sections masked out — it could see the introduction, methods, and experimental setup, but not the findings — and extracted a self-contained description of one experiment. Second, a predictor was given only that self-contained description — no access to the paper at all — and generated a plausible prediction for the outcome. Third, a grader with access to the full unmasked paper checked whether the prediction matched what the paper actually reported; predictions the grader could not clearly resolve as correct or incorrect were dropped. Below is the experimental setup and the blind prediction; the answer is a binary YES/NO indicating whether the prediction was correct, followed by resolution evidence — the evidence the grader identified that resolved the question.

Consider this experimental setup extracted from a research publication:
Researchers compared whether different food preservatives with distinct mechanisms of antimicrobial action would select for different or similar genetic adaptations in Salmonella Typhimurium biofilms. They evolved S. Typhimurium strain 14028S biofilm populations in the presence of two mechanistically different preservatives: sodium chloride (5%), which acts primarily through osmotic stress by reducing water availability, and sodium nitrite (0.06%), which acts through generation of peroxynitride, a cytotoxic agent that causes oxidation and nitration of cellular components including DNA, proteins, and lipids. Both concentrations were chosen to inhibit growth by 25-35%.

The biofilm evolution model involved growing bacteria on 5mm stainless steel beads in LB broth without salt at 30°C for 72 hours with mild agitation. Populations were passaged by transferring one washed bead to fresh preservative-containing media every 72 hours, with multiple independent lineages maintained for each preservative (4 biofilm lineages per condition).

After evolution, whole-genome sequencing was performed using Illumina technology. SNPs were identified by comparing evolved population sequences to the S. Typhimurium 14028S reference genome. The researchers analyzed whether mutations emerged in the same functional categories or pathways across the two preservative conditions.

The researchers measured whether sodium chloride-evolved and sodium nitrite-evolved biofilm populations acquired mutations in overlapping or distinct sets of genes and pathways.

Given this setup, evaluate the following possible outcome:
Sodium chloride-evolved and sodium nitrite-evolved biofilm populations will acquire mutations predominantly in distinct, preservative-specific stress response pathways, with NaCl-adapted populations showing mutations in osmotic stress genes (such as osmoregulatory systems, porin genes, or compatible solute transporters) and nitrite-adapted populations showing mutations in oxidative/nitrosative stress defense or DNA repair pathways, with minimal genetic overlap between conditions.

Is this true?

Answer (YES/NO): NO